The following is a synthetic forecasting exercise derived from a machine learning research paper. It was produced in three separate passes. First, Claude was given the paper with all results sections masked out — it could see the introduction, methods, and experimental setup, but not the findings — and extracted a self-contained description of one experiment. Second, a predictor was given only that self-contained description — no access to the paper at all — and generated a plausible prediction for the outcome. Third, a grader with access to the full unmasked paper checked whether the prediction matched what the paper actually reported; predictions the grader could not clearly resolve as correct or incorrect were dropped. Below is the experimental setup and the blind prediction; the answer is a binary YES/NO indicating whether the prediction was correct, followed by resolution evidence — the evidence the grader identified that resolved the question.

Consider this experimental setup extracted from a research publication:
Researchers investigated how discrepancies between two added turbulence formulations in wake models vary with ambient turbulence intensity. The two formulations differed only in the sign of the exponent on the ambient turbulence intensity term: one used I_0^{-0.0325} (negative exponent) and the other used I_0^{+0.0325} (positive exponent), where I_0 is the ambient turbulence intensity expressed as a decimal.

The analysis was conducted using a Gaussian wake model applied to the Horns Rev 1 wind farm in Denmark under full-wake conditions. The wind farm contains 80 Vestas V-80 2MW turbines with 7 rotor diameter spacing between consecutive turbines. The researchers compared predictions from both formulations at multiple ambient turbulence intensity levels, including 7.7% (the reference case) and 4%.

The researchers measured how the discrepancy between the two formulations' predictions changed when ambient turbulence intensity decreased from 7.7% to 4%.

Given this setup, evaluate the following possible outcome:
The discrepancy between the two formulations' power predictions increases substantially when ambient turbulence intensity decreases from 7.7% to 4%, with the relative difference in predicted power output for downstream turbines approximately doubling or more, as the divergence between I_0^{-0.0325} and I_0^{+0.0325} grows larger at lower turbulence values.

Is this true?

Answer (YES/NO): NO